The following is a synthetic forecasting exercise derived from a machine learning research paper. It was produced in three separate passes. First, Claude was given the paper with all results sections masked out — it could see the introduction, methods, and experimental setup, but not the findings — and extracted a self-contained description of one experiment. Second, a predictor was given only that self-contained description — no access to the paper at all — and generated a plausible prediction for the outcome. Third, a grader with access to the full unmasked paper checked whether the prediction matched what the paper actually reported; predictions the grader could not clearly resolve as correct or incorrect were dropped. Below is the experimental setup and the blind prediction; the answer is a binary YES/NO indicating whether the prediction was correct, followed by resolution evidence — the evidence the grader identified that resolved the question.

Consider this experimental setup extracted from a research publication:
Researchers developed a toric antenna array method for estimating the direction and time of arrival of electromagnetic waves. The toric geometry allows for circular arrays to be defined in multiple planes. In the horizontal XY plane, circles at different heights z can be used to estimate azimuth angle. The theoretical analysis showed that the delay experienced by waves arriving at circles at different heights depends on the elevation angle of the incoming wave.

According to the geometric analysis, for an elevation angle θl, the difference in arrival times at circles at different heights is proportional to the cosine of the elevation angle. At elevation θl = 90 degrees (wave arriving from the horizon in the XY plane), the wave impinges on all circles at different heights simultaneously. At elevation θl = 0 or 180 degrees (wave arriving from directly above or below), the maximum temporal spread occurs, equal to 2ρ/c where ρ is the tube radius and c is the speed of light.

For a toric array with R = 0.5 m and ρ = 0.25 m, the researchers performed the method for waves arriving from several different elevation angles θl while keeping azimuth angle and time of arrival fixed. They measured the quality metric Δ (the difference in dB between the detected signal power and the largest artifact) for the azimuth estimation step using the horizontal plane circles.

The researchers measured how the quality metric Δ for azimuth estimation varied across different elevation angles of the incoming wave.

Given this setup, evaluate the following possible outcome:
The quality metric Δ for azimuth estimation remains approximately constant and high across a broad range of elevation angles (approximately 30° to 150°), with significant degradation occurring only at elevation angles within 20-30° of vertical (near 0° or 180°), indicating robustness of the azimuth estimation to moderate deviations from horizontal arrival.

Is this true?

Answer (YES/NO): NO